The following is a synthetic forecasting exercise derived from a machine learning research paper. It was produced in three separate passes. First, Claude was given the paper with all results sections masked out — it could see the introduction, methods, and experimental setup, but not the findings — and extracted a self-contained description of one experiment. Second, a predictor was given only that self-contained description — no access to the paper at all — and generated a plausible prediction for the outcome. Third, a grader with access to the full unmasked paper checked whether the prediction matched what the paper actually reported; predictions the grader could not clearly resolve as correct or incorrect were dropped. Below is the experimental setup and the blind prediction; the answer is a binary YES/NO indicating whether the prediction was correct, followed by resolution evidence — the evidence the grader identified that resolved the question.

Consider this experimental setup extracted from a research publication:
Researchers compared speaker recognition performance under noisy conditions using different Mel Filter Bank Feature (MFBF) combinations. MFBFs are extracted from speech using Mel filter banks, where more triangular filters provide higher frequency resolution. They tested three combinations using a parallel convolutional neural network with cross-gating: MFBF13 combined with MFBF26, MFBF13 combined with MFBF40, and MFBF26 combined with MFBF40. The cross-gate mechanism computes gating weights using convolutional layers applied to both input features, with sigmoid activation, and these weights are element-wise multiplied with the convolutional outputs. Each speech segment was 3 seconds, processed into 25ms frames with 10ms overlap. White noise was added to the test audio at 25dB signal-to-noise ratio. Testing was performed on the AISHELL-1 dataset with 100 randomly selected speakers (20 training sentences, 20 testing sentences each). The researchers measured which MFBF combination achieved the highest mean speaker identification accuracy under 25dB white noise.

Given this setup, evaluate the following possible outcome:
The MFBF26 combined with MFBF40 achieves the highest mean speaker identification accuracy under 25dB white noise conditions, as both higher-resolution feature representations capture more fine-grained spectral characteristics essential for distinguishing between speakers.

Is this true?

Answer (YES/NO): NO